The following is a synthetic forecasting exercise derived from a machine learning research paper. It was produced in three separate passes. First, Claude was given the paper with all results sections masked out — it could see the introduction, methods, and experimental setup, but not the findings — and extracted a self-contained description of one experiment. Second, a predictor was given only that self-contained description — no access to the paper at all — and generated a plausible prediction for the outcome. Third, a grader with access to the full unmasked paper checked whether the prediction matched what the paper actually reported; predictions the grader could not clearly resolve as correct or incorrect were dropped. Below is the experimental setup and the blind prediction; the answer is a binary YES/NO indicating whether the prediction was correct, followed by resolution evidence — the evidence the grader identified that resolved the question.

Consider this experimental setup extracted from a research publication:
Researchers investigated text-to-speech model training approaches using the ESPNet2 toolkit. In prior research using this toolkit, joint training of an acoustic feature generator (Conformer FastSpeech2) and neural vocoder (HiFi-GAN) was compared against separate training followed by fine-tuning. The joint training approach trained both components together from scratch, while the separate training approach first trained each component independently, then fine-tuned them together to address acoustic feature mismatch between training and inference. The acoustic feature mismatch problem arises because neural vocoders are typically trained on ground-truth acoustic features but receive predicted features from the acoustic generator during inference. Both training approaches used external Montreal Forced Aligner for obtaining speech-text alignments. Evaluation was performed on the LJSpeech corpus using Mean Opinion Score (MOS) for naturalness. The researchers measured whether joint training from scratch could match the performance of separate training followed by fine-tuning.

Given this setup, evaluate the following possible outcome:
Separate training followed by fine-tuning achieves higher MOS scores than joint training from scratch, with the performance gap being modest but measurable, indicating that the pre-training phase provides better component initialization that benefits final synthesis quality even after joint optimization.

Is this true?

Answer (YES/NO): YES